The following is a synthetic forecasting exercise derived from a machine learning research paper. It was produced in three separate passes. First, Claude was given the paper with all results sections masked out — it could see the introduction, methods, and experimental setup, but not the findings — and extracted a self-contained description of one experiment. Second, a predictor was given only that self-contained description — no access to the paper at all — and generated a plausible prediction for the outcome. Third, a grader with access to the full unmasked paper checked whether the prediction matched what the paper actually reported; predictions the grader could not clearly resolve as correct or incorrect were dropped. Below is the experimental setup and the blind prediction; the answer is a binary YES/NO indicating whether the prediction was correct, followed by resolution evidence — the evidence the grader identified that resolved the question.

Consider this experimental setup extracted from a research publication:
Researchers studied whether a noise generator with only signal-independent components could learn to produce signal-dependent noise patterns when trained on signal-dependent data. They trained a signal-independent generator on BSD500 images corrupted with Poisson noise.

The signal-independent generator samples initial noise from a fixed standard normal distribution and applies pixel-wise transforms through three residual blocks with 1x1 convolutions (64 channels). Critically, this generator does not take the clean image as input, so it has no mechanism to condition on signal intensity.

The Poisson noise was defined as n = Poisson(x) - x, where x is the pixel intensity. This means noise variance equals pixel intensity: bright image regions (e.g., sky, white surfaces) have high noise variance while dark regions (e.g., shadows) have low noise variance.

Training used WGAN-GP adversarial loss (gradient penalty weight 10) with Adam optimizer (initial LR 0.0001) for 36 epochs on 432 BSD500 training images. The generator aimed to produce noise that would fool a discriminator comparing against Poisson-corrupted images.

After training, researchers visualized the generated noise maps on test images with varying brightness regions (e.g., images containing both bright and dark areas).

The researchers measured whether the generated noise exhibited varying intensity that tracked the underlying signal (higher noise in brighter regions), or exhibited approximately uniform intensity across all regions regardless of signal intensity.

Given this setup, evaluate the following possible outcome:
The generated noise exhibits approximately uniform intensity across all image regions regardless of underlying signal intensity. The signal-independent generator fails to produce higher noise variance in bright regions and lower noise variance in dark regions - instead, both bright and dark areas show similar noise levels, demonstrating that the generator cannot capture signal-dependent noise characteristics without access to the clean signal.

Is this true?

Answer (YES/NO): YES